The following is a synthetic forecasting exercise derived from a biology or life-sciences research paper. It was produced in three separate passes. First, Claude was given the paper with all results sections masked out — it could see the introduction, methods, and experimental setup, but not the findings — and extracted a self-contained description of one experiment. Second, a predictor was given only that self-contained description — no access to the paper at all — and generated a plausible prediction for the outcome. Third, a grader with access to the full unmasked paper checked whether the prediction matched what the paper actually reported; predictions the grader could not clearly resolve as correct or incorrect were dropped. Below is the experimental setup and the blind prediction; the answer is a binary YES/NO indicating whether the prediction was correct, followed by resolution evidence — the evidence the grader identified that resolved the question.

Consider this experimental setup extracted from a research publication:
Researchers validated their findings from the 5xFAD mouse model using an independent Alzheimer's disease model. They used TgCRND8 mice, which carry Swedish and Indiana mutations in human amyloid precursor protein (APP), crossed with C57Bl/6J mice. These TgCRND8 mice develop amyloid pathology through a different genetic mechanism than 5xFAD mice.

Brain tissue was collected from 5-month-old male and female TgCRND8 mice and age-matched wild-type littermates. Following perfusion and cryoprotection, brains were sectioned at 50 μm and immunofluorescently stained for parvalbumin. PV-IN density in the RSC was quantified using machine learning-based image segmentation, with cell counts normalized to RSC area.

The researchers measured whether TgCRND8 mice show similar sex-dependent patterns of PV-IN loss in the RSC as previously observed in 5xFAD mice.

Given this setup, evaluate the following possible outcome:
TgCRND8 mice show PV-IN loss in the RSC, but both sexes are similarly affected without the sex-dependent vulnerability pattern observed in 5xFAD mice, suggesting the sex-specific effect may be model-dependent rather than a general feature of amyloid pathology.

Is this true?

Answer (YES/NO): NO